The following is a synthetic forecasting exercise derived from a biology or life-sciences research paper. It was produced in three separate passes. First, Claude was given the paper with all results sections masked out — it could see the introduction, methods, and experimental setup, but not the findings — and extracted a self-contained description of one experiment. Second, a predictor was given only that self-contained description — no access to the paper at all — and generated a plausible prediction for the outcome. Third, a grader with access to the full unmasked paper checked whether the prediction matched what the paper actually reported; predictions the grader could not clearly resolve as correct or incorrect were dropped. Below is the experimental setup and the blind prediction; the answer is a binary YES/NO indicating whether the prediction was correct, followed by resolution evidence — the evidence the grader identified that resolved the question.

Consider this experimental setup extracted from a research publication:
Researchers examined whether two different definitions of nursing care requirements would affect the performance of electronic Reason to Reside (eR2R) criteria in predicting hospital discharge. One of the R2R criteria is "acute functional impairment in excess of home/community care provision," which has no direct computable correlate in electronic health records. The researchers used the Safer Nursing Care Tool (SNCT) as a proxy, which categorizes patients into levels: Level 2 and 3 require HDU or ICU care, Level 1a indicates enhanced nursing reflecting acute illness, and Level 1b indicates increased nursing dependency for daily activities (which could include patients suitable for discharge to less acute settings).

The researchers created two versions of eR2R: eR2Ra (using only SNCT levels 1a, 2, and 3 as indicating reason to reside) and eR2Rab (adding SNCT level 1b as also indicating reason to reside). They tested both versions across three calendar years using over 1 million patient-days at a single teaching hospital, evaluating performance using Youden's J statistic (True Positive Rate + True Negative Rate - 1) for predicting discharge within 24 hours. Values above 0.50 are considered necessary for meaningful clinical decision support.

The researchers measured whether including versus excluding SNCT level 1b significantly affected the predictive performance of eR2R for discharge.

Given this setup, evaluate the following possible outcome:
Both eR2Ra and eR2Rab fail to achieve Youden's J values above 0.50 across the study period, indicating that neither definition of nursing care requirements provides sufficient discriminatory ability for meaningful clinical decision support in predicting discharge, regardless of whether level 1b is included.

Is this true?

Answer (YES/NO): YES